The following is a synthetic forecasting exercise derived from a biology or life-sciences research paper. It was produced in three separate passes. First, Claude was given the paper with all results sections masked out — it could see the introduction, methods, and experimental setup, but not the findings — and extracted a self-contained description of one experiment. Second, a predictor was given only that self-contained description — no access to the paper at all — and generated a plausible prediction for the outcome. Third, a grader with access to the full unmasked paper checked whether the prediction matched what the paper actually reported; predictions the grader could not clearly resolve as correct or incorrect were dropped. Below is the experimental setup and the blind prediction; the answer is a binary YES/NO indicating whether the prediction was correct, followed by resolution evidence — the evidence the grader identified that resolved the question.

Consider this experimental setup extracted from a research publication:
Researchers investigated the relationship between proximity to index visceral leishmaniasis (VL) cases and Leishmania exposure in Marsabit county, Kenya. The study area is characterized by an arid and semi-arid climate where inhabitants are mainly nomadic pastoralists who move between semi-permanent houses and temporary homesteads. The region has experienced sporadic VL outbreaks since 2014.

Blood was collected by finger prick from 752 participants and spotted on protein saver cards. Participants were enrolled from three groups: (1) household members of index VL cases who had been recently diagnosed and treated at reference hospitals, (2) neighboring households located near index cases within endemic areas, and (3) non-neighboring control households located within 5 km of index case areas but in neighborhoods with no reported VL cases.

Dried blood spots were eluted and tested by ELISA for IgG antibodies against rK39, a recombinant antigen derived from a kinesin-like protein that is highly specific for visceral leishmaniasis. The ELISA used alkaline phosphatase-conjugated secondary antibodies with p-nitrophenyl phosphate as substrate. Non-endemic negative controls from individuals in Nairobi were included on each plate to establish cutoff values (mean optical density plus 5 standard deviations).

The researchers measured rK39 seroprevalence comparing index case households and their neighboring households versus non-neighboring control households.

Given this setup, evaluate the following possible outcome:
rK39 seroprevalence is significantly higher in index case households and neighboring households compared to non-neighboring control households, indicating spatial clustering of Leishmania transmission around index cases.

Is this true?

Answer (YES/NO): YES